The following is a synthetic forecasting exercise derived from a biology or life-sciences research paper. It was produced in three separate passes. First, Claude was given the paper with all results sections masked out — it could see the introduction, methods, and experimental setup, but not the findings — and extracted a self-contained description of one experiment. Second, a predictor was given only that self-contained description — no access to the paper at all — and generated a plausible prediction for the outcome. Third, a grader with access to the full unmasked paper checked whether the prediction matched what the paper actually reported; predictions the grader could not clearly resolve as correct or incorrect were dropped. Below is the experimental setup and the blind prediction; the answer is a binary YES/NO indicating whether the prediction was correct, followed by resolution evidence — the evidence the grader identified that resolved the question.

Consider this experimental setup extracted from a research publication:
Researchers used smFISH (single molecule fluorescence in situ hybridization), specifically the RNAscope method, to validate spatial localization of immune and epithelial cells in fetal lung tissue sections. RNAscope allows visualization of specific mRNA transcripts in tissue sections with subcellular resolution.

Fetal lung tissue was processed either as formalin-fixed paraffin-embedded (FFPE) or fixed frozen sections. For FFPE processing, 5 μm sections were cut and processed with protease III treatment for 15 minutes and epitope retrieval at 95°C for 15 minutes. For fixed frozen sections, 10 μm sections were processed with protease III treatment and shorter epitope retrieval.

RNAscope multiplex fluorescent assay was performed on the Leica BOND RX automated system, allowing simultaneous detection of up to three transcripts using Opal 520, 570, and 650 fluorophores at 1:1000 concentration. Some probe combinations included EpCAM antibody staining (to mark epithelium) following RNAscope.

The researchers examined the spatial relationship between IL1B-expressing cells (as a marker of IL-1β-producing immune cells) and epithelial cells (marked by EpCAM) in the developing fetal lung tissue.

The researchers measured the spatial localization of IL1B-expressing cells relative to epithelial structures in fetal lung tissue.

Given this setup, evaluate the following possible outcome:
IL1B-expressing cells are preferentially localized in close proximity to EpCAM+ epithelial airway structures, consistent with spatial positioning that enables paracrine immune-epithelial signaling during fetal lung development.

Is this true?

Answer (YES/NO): YES